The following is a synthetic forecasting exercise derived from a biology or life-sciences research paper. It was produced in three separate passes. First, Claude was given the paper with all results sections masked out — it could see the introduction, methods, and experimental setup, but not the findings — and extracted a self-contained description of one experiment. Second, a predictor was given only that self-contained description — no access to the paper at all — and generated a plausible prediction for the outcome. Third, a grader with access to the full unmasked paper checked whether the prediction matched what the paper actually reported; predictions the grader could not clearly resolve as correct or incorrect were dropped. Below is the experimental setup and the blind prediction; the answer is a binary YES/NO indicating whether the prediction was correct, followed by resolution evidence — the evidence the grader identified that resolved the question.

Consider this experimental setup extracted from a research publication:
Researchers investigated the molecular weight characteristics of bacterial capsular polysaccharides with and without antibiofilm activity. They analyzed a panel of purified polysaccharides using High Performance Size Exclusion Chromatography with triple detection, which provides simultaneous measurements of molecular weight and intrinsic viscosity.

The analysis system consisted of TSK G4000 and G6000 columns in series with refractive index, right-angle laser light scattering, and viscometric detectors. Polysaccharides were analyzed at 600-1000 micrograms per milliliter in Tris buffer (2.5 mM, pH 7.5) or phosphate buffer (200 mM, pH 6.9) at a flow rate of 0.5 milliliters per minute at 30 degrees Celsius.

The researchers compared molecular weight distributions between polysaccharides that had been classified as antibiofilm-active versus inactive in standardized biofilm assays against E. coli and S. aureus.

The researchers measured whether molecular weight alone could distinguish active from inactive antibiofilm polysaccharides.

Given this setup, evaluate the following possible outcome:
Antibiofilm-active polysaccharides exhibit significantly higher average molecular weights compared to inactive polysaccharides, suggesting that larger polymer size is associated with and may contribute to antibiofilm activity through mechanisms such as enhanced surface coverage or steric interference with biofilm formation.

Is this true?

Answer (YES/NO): NO